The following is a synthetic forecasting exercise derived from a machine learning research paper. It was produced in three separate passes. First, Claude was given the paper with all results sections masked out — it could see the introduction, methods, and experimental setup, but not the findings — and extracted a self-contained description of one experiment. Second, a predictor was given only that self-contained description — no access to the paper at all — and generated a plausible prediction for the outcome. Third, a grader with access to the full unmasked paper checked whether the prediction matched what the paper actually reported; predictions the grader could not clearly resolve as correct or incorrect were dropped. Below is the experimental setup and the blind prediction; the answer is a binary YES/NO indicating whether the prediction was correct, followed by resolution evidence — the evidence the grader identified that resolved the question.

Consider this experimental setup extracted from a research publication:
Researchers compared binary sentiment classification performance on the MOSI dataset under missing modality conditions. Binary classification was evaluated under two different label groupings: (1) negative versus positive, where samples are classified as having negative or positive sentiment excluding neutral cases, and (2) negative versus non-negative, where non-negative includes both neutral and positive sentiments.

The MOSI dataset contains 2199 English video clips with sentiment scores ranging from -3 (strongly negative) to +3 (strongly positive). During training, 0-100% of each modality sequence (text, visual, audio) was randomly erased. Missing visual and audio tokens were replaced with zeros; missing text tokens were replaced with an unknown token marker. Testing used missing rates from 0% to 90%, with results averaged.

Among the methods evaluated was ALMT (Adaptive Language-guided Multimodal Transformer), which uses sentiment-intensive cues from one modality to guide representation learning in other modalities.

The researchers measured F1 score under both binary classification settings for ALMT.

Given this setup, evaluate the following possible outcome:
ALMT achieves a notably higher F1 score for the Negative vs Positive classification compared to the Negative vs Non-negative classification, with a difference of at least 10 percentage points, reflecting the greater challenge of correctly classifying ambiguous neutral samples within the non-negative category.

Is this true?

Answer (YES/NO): NO